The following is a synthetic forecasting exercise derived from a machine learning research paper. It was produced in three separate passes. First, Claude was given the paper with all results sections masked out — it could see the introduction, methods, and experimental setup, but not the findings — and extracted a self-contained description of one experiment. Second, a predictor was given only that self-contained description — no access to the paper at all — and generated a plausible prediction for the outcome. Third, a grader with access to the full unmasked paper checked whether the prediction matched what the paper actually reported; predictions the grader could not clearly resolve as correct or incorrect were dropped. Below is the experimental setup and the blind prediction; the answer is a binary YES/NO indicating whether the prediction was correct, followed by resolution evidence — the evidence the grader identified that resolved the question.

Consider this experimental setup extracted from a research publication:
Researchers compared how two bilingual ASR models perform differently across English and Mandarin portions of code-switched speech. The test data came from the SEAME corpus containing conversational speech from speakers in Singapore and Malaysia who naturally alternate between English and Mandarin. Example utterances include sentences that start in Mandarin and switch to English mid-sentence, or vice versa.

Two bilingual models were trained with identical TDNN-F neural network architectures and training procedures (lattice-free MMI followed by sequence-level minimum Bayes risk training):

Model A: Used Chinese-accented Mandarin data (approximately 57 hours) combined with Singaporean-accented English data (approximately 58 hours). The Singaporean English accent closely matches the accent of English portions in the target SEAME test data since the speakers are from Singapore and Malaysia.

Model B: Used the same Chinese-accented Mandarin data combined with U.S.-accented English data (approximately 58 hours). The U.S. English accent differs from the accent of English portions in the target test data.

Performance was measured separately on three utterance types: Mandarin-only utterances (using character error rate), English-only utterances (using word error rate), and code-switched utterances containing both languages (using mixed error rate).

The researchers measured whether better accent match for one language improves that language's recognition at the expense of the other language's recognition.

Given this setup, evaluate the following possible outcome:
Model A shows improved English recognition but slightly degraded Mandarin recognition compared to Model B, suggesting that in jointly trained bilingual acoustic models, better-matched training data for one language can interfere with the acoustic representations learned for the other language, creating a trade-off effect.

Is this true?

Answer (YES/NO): NO